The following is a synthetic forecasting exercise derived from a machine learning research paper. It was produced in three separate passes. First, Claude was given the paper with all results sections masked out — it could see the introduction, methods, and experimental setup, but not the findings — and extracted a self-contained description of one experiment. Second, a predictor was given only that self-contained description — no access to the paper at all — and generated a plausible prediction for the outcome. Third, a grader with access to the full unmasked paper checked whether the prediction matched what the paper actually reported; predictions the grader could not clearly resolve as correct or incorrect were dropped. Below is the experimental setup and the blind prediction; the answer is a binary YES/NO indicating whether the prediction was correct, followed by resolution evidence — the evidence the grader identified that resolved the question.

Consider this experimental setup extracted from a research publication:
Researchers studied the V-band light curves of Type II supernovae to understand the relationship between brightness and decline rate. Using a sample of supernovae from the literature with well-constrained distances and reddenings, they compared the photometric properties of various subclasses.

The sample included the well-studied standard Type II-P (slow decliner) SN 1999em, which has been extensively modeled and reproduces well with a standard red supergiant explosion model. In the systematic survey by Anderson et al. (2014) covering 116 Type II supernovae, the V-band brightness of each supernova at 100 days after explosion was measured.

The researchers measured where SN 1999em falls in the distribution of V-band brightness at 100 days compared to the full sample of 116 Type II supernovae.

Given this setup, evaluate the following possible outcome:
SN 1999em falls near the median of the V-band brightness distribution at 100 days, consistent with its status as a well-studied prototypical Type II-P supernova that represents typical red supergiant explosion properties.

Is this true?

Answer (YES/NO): NO